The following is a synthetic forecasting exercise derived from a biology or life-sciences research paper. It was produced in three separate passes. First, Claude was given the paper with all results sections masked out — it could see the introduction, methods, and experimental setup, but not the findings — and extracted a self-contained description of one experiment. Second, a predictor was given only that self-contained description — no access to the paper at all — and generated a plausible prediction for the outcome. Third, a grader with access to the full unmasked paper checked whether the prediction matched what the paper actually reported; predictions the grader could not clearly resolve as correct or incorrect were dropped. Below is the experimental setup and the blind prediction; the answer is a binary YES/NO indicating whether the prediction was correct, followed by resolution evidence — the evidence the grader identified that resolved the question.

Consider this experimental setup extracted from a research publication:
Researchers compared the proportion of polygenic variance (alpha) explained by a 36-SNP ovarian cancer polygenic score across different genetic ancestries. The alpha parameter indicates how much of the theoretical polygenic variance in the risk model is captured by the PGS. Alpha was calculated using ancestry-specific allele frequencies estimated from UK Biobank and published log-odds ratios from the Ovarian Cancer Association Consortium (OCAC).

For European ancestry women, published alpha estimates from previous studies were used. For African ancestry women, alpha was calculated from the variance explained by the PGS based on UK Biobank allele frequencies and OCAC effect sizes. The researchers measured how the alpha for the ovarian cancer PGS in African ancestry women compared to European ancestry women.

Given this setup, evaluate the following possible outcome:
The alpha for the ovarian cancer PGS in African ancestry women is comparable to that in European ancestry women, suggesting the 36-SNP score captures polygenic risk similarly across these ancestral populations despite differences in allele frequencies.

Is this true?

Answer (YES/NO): NO